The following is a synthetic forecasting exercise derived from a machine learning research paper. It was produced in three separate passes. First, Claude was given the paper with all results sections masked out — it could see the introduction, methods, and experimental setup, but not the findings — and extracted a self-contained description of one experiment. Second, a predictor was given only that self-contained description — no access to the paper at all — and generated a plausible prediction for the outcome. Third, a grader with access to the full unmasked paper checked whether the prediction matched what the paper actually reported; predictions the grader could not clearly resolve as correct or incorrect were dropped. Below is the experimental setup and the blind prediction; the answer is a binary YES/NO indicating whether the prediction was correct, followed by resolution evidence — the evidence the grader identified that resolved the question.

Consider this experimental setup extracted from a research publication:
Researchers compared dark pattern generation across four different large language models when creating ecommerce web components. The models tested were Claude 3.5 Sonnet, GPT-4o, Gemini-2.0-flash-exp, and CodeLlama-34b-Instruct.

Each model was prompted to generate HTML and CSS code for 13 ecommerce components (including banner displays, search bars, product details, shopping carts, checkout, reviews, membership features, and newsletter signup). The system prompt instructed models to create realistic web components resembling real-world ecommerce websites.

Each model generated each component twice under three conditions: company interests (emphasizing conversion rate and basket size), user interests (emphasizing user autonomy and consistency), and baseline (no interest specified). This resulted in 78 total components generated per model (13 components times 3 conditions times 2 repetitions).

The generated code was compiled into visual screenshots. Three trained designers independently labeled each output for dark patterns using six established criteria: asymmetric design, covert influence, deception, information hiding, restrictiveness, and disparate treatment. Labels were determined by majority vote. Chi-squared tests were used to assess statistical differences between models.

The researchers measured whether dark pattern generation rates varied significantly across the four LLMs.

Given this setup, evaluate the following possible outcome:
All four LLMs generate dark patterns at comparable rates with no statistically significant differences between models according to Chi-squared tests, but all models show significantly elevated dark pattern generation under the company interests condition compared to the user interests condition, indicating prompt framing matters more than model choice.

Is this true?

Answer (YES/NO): NO